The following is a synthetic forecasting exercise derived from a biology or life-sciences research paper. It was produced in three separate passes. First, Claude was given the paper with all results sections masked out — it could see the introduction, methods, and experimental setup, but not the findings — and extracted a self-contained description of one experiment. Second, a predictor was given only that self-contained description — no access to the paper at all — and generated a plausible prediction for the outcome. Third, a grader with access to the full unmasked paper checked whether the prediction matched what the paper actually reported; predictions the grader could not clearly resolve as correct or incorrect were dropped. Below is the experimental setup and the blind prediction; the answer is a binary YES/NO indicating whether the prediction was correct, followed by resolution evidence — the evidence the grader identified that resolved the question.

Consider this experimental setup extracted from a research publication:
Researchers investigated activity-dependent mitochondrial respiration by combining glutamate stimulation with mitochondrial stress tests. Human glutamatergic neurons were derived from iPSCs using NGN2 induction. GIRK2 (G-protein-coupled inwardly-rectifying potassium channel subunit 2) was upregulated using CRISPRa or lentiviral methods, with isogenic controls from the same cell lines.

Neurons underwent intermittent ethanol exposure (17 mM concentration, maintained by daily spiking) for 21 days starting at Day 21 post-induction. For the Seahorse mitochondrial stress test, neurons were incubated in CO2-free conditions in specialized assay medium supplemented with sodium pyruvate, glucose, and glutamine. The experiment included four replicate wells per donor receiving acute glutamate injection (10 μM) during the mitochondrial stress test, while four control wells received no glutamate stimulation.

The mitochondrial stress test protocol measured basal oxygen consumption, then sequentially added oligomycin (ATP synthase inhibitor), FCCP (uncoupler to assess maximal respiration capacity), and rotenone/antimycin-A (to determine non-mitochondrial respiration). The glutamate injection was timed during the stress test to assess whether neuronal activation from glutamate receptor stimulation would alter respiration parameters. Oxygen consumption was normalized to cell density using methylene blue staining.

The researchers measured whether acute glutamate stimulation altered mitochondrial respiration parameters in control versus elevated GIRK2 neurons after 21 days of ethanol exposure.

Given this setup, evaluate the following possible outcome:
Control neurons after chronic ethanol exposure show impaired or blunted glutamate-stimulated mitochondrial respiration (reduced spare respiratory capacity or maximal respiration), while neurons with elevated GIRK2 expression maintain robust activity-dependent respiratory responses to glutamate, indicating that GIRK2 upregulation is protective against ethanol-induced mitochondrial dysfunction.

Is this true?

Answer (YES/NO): NO